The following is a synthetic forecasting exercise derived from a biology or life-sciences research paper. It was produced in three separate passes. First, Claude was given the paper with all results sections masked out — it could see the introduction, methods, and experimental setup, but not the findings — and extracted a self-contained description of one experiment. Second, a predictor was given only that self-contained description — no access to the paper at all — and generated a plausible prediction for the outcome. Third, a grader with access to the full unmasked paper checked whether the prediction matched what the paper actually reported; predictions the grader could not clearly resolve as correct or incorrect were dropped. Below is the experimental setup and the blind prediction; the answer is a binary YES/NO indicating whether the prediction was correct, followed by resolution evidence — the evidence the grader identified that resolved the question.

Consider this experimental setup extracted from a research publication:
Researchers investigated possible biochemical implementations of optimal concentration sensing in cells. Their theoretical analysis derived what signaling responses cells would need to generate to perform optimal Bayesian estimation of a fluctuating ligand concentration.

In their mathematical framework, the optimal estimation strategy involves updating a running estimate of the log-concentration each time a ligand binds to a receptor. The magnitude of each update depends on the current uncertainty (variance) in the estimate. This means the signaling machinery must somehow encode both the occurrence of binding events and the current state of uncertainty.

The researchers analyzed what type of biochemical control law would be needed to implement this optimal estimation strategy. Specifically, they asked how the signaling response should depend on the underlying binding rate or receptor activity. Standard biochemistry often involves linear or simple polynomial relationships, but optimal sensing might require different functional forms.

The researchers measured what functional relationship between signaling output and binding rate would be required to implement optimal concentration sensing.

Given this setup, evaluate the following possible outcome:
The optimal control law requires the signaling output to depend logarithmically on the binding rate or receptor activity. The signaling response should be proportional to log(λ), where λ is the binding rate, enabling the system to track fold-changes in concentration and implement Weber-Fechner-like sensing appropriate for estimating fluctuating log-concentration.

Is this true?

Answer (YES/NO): NO